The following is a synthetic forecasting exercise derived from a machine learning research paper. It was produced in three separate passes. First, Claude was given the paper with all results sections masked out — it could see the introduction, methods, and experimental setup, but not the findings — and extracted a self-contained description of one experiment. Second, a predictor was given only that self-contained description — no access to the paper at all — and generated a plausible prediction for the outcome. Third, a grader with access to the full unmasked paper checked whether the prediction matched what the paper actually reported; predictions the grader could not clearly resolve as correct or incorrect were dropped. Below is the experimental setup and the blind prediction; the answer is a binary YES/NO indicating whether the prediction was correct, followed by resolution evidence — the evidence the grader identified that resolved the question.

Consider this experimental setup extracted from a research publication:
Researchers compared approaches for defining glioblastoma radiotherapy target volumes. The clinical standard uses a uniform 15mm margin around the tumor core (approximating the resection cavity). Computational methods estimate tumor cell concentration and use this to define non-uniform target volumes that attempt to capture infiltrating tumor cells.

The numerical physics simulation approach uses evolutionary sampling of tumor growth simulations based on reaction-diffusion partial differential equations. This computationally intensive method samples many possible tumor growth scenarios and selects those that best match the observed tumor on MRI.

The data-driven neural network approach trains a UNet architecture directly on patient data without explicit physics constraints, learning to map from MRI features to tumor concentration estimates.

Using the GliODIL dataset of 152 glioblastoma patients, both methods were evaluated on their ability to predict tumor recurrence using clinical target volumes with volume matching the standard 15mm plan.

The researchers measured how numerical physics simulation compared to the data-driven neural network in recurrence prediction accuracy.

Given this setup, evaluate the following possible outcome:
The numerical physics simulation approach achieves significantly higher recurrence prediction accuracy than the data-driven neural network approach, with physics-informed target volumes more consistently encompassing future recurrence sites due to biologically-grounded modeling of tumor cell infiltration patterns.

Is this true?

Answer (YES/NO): NO